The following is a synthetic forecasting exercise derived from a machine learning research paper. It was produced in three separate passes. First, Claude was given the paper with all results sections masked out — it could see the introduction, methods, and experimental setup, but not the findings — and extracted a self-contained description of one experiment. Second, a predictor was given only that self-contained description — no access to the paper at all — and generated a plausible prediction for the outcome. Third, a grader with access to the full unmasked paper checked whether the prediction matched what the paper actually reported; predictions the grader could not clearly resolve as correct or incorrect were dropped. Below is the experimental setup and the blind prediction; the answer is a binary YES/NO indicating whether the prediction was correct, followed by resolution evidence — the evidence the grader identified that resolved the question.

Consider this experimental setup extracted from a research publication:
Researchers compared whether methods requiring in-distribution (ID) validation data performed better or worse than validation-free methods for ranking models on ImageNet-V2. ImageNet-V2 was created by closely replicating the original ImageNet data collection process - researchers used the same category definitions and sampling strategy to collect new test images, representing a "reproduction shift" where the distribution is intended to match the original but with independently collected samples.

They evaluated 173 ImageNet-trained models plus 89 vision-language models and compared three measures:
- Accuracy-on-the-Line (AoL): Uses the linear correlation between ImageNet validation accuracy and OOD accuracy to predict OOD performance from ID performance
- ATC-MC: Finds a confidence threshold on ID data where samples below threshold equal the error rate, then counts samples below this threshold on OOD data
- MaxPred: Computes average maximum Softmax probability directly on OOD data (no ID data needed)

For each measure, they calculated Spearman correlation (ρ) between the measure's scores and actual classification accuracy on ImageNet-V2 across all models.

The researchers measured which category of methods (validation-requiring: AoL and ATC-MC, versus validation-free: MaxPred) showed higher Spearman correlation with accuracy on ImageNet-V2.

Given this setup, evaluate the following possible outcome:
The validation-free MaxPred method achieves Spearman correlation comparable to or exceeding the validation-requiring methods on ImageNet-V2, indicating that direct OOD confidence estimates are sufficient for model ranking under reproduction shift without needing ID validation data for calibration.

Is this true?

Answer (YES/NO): NO